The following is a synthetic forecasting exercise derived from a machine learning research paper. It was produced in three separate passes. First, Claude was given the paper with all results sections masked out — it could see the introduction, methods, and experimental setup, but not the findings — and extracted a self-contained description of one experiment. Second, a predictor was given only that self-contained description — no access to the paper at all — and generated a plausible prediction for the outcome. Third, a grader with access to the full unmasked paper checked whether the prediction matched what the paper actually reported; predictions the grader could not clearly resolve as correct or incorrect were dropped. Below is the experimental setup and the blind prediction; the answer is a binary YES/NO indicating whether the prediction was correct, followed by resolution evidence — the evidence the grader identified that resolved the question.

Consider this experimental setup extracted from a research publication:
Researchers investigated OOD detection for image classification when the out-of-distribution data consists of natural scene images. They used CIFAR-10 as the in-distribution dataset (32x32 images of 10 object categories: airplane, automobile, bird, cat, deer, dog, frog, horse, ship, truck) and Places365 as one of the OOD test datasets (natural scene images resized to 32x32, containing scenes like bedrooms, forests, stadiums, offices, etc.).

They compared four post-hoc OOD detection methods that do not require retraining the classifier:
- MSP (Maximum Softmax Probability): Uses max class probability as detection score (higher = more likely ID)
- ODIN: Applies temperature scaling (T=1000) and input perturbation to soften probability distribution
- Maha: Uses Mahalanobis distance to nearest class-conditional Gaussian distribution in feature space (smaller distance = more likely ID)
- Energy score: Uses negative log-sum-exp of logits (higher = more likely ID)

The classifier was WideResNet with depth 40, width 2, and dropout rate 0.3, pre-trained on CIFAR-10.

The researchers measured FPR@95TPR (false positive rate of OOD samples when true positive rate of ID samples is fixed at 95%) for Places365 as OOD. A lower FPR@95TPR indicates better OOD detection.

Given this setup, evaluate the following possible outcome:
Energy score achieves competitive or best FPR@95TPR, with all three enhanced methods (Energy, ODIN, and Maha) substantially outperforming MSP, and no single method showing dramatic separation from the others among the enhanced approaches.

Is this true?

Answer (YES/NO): NO